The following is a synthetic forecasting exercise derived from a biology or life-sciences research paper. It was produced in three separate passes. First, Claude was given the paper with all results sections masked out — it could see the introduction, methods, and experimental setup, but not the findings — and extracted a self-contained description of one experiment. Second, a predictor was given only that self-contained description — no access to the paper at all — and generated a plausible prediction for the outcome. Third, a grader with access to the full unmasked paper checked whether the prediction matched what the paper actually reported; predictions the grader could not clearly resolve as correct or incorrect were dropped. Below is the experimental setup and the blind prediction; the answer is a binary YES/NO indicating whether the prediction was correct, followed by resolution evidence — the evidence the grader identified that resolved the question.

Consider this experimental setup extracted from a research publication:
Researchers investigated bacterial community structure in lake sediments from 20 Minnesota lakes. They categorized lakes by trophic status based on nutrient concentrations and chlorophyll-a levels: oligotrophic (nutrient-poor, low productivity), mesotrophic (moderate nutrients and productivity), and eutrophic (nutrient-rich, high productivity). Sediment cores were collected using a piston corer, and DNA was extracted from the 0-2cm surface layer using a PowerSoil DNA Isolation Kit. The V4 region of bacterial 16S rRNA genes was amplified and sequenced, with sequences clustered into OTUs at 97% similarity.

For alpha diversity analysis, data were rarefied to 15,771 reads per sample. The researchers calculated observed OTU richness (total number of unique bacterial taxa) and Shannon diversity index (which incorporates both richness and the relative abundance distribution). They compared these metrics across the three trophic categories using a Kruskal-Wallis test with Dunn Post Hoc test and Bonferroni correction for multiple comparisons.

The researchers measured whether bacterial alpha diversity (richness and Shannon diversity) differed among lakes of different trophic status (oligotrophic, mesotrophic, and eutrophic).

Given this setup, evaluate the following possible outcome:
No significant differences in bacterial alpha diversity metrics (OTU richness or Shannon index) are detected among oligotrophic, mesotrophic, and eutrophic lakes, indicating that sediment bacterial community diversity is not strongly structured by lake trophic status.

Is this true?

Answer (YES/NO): NO